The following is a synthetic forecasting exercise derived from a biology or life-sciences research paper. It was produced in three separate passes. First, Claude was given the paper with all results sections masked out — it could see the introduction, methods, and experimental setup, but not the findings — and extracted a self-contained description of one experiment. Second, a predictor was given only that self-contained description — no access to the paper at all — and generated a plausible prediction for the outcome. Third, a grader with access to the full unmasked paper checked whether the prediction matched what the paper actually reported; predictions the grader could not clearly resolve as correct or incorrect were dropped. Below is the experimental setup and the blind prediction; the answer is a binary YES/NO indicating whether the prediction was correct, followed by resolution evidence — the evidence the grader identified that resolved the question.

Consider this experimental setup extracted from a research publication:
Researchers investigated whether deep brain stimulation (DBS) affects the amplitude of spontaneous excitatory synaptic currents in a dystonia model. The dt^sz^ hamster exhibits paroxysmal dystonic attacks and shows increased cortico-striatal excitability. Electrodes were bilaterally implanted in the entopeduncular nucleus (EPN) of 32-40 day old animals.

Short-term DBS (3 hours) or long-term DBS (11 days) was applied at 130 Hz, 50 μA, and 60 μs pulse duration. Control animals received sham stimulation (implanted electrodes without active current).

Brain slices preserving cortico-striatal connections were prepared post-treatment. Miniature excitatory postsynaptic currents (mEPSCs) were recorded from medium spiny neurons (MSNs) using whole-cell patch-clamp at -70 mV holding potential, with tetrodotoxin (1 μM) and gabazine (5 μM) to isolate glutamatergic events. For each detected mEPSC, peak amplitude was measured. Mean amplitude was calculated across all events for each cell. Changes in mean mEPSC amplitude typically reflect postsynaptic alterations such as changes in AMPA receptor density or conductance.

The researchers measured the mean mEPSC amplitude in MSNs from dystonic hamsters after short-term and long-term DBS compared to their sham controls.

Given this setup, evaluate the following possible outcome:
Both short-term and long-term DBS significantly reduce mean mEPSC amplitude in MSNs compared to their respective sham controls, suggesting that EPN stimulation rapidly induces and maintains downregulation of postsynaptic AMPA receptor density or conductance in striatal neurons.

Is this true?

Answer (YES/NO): NO